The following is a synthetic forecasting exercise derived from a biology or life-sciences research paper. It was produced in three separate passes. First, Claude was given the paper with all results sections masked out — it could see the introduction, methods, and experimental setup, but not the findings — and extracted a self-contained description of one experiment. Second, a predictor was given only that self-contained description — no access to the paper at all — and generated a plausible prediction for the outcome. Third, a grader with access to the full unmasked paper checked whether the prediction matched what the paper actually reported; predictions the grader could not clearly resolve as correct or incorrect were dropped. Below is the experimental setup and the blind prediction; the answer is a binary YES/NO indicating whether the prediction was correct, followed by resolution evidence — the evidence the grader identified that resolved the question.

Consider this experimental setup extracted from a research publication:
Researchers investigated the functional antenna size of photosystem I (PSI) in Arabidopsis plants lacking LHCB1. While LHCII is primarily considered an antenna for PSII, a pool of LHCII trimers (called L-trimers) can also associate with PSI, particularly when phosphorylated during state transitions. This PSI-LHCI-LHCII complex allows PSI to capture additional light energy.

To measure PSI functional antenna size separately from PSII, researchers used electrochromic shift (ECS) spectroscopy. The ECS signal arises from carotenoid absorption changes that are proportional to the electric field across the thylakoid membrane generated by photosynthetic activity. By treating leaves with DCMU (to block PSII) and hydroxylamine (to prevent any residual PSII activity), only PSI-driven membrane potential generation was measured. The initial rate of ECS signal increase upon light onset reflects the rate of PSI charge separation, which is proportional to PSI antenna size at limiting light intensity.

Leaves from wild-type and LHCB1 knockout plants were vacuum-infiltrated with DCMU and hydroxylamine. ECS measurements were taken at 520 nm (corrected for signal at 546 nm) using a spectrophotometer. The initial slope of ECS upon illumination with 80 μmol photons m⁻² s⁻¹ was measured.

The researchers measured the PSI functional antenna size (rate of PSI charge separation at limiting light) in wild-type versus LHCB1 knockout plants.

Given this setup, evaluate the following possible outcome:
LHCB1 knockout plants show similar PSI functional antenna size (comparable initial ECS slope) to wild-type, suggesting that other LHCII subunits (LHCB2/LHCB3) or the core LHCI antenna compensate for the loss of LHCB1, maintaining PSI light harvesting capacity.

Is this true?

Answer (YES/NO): YES